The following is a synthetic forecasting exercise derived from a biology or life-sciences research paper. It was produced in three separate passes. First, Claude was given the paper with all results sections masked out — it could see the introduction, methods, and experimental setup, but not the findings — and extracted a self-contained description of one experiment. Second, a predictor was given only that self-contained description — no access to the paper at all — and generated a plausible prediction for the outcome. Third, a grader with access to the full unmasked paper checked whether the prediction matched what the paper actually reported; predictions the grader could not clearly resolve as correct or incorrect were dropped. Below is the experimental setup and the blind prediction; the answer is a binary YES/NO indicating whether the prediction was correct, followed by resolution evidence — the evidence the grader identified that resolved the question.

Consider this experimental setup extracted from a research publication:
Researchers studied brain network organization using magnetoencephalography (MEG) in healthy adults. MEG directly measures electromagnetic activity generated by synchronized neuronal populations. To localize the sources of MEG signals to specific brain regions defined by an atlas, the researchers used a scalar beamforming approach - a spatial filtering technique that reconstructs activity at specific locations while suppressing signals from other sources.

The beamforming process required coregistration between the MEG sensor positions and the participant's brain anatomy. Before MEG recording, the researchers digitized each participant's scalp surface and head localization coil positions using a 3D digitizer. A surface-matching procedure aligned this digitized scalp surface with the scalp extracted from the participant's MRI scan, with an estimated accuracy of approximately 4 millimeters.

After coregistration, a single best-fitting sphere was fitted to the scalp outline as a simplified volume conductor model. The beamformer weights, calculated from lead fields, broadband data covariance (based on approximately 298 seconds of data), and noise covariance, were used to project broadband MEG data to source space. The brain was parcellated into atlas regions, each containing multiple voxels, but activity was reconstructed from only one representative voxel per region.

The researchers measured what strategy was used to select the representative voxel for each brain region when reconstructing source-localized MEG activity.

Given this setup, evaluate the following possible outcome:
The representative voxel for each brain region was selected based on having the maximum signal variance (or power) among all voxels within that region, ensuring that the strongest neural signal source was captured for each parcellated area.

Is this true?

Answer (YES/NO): NO